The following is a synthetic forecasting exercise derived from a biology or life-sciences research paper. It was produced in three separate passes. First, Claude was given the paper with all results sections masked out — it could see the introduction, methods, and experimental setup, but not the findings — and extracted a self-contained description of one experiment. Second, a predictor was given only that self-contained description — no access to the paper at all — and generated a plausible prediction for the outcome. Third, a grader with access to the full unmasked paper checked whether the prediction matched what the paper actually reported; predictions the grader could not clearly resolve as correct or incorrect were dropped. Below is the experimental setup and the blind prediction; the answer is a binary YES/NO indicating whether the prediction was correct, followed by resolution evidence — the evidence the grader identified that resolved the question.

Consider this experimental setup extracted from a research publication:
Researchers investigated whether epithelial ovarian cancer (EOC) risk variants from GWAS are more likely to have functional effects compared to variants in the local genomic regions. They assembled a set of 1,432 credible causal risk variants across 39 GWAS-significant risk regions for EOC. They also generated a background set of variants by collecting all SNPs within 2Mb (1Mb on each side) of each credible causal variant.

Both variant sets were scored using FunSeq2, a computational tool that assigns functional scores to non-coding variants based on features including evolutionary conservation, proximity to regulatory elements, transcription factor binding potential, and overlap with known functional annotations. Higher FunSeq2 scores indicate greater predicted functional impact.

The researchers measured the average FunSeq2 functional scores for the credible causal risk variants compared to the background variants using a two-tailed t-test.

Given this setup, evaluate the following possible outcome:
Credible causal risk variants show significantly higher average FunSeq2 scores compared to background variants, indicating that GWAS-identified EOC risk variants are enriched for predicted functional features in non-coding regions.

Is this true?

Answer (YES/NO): YES